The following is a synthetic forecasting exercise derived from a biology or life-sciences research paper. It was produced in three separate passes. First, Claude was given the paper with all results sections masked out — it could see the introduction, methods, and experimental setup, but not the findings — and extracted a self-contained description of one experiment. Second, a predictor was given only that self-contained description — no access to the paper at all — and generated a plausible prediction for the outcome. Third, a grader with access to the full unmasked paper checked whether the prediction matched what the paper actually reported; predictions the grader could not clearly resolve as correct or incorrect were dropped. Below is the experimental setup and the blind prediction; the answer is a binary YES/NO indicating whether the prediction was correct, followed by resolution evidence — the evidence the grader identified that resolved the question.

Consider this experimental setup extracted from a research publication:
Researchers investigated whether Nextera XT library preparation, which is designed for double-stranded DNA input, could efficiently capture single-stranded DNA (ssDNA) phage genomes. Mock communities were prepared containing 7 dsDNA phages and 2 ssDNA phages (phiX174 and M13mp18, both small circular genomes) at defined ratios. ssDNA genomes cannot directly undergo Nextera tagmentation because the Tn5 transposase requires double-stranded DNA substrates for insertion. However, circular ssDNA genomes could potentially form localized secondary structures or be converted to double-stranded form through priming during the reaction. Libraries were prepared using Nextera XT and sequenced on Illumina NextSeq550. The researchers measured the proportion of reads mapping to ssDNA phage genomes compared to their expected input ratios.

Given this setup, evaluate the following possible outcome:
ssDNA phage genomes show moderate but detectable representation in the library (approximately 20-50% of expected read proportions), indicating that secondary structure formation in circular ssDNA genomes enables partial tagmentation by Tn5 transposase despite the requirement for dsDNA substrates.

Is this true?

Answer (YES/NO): NO